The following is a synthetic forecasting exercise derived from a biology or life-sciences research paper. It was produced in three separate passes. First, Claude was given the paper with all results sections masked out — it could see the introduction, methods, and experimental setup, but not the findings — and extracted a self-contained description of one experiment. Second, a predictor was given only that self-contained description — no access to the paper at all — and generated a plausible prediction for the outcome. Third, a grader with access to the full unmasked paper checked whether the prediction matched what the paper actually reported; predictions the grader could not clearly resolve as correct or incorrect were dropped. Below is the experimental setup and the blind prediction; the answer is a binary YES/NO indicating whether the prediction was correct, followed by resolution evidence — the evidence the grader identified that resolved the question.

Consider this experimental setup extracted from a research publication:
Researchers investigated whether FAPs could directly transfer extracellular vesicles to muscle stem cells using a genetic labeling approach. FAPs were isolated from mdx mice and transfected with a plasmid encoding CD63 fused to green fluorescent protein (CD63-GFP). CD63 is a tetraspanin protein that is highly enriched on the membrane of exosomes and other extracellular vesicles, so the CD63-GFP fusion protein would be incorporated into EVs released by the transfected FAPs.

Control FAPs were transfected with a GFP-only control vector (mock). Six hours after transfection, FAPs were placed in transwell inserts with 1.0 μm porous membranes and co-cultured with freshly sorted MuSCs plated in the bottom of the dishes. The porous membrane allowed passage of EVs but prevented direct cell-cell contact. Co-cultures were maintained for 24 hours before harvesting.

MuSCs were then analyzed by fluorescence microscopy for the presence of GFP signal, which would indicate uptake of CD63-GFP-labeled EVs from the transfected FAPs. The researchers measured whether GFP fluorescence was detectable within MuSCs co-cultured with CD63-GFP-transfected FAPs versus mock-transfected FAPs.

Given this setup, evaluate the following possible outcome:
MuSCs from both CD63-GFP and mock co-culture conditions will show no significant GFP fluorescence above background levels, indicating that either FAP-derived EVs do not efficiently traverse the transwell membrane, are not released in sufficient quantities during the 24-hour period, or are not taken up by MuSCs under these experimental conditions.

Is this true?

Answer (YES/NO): NO